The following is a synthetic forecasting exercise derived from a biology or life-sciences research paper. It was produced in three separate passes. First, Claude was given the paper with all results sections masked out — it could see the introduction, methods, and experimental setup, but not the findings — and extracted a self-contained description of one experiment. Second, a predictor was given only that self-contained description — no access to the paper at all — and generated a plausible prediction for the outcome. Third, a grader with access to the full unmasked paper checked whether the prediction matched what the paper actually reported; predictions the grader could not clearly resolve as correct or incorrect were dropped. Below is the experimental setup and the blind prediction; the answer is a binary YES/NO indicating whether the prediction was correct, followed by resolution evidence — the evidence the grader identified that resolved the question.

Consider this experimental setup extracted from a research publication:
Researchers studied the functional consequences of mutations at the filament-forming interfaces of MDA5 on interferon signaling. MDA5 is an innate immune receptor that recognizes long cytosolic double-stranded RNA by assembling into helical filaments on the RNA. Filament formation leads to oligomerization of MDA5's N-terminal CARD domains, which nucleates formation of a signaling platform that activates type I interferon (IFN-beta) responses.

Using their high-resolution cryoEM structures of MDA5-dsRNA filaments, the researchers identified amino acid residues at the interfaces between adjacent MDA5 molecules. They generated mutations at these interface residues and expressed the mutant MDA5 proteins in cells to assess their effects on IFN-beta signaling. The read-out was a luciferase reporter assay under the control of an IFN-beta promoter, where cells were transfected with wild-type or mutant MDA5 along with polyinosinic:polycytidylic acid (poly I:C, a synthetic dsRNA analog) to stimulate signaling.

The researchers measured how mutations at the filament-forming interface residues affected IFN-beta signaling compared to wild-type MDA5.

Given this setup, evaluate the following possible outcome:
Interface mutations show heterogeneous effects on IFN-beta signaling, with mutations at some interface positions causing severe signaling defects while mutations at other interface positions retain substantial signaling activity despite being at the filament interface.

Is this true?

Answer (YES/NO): YES